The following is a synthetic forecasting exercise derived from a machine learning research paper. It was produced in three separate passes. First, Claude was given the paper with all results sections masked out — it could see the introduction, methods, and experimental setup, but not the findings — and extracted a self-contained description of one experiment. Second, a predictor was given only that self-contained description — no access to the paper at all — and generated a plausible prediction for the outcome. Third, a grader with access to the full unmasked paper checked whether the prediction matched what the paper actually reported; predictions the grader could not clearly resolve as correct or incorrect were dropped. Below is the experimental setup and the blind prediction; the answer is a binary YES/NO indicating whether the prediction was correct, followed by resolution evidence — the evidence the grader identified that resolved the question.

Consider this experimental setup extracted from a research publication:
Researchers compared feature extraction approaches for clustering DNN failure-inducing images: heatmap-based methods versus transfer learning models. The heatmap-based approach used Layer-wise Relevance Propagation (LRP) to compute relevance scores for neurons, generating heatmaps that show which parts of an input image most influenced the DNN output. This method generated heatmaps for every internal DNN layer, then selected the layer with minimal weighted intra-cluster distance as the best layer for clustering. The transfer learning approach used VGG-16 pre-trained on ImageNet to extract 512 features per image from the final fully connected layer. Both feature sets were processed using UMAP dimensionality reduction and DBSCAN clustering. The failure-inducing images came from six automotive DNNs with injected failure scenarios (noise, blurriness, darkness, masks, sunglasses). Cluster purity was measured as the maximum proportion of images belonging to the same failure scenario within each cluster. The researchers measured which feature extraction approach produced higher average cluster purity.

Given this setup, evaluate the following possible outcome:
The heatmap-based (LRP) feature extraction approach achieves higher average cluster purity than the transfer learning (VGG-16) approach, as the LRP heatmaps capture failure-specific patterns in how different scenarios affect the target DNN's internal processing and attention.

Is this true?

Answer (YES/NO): NO